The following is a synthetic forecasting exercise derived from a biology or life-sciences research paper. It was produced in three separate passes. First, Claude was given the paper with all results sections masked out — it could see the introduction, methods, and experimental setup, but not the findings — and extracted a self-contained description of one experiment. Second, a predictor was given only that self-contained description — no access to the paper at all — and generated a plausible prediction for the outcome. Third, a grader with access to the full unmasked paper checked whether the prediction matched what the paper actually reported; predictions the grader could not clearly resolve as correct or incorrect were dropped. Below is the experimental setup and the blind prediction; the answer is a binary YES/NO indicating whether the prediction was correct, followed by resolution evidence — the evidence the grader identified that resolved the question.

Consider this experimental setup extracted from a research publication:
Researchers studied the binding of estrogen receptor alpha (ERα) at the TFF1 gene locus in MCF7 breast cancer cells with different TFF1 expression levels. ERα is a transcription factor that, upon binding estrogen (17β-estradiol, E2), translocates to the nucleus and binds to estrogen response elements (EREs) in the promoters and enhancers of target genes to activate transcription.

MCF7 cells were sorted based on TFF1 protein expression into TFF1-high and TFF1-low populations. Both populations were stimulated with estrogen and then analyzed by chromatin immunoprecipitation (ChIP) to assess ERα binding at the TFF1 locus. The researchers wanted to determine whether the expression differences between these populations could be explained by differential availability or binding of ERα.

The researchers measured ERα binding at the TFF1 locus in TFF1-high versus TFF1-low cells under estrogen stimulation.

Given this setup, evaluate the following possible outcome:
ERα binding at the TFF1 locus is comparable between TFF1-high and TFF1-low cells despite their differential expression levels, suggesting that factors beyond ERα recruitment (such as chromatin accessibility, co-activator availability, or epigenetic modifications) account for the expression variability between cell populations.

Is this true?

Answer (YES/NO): NO